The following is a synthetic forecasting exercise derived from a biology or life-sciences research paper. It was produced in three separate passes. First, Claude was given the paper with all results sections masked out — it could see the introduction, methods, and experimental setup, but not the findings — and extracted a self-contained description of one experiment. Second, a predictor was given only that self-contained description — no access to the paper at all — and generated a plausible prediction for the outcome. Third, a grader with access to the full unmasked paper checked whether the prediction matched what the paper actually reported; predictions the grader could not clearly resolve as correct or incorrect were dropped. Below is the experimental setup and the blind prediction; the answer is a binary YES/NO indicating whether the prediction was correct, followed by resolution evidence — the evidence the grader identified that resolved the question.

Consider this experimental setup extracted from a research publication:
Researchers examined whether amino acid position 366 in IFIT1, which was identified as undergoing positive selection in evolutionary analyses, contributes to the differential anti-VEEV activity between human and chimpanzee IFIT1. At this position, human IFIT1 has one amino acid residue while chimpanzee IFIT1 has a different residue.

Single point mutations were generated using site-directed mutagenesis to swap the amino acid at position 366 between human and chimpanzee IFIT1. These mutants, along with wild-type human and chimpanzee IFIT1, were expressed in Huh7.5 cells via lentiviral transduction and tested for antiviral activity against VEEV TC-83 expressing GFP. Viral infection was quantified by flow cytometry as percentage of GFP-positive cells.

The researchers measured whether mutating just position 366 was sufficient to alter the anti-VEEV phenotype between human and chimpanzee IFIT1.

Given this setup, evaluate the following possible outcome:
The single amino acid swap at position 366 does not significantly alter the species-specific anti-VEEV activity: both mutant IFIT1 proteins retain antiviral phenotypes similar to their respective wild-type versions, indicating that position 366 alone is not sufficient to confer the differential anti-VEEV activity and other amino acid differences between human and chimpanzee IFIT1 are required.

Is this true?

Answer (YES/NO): NO